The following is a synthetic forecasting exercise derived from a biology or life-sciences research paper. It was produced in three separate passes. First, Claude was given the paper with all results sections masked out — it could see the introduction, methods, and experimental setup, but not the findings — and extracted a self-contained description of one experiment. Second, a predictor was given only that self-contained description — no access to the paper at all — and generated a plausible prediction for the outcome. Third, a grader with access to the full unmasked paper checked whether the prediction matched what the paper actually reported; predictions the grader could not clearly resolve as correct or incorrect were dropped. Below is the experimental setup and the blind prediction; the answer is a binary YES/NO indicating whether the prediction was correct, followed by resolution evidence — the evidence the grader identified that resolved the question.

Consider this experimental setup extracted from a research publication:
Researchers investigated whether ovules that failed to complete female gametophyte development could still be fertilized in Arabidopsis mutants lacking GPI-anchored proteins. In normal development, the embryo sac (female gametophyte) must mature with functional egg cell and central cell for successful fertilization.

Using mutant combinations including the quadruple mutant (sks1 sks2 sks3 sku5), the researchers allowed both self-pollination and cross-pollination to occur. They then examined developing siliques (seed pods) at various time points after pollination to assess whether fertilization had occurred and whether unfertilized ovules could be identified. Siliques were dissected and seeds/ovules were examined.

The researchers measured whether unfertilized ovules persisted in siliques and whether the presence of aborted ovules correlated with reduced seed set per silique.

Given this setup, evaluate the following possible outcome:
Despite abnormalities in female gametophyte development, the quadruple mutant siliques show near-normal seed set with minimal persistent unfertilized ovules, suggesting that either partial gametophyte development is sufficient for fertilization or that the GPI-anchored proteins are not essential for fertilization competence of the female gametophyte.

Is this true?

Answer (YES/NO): NO